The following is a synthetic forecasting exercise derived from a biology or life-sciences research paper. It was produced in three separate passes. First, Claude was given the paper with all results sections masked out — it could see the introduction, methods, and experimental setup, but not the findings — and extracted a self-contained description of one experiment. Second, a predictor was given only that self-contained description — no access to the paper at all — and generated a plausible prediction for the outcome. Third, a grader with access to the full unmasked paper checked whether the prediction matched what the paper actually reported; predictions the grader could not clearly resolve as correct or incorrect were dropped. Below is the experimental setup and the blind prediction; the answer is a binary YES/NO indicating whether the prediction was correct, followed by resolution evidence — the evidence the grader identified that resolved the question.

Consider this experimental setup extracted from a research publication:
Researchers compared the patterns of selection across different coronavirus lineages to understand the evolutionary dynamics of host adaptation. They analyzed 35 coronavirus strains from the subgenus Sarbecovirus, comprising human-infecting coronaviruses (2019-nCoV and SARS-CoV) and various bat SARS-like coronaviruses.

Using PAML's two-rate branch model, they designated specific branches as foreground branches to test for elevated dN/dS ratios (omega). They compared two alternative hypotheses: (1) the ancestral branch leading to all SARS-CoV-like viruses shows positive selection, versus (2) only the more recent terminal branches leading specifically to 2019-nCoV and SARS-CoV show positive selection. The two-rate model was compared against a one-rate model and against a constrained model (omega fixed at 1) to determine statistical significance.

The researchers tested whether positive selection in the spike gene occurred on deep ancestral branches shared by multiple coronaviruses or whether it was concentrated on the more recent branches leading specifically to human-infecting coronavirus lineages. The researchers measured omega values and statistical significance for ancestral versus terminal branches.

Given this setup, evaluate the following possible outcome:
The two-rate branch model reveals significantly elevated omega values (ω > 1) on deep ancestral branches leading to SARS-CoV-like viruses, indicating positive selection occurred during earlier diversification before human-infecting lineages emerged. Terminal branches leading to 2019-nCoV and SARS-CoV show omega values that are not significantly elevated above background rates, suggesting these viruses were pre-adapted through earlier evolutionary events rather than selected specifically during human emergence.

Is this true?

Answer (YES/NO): NO